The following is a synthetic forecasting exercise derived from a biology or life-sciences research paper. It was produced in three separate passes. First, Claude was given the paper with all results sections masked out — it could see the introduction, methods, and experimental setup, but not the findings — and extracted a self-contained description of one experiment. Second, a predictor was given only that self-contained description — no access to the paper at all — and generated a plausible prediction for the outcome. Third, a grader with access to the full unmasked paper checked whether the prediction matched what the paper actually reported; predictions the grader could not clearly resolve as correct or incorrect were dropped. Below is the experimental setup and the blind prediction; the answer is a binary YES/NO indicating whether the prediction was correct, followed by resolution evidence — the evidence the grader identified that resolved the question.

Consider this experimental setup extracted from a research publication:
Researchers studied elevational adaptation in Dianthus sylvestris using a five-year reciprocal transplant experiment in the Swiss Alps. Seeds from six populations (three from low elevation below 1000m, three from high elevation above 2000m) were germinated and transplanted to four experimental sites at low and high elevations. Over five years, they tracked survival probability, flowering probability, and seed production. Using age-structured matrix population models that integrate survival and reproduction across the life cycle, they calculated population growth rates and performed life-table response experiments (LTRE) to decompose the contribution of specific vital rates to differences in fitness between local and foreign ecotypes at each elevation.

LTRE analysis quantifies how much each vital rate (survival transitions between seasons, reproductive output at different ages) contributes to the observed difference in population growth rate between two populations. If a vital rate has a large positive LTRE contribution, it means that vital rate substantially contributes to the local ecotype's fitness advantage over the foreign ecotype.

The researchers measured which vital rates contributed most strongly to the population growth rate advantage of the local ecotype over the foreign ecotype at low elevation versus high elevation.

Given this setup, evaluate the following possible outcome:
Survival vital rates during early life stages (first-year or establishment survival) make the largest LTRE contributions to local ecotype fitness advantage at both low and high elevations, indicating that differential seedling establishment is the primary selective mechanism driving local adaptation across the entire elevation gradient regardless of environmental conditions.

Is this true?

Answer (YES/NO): NO